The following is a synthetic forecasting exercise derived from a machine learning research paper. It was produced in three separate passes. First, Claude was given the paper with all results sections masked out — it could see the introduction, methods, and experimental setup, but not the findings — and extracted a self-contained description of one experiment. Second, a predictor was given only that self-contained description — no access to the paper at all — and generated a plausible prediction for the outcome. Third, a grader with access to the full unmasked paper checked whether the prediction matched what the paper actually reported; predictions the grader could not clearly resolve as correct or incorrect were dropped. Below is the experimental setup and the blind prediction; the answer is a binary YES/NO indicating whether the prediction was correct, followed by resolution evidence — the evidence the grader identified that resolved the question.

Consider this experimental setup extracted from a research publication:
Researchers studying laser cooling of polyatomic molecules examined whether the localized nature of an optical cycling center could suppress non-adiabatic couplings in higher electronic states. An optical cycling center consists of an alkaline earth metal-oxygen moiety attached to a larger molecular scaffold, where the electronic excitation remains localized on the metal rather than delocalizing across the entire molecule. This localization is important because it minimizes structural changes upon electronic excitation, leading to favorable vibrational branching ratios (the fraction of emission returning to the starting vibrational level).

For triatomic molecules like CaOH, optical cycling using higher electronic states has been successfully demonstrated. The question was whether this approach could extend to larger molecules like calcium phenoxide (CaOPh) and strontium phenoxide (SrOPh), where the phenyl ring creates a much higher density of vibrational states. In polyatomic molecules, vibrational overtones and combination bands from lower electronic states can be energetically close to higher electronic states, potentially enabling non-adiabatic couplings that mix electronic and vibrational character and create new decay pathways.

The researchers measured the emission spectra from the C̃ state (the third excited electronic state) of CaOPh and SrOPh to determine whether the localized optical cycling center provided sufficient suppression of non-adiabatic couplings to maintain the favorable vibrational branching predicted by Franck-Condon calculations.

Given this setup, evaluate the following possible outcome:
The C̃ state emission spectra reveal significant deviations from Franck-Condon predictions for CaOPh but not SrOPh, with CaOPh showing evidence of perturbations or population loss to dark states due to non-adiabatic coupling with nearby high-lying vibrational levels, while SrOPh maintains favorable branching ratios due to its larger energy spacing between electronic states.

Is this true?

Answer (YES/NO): NO